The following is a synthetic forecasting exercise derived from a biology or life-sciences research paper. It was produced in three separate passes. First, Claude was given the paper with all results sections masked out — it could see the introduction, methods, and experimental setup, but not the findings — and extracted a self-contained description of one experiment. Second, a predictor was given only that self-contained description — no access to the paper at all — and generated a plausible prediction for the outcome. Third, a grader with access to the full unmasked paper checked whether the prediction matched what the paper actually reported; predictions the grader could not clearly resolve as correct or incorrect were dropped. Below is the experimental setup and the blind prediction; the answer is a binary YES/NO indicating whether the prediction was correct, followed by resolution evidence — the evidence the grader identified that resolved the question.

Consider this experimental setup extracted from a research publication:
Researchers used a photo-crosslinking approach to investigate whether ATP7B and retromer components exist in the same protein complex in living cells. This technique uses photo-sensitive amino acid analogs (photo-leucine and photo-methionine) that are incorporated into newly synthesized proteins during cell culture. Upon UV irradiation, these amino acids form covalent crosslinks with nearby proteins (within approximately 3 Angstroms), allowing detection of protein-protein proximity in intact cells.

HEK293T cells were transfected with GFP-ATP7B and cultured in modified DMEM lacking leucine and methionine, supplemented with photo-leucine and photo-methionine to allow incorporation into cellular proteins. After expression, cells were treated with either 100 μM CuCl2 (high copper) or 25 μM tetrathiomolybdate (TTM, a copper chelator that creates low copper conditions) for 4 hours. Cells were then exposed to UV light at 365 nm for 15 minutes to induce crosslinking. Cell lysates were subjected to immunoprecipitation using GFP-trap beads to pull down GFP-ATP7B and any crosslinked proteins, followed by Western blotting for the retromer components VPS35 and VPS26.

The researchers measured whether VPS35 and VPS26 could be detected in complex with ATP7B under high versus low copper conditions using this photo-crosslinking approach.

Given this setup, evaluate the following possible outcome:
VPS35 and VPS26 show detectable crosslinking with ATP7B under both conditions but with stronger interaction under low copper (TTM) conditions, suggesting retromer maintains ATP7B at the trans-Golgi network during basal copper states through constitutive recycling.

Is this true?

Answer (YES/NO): NO